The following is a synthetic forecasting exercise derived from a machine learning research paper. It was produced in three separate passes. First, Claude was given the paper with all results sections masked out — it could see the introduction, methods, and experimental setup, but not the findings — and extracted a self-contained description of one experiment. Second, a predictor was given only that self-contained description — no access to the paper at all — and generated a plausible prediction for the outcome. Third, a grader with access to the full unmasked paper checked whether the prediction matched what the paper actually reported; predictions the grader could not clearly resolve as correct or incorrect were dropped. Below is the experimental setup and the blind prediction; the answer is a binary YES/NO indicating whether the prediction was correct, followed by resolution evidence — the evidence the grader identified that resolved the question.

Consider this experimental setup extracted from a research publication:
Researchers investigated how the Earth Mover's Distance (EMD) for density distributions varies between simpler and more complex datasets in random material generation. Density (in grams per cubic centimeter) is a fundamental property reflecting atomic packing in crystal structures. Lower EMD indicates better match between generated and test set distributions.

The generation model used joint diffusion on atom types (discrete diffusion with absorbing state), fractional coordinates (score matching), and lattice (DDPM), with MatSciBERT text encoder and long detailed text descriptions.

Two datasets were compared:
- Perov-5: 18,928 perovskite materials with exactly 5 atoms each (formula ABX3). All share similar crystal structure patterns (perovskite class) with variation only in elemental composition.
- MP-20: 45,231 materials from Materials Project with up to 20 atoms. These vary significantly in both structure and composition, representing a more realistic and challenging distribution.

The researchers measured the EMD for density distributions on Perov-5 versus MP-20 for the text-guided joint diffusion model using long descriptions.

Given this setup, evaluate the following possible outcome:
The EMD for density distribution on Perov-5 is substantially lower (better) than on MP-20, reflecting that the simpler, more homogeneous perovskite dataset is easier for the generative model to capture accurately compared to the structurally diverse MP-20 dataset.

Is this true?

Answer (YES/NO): YES